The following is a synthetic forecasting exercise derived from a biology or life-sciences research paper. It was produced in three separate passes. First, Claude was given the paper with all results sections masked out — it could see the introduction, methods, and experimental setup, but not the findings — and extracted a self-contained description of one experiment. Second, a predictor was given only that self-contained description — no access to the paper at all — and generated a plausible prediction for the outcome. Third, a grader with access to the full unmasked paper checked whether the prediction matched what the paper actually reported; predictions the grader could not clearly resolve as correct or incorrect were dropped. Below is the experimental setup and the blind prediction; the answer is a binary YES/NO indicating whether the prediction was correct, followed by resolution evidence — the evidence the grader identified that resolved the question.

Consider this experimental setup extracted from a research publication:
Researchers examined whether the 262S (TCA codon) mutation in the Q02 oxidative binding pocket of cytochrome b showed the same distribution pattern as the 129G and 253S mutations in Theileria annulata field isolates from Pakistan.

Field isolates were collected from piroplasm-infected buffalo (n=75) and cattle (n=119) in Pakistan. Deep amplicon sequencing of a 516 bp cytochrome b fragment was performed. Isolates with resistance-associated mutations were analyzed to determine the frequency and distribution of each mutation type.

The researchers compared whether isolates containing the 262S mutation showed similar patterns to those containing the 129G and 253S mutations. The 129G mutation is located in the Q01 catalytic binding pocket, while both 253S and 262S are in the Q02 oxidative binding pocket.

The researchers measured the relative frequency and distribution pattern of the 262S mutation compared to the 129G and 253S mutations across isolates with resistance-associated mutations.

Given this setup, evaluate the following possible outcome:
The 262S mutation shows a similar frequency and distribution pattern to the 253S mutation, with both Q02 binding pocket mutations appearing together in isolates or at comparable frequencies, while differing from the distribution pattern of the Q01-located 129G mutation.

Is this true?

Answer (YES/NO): NO